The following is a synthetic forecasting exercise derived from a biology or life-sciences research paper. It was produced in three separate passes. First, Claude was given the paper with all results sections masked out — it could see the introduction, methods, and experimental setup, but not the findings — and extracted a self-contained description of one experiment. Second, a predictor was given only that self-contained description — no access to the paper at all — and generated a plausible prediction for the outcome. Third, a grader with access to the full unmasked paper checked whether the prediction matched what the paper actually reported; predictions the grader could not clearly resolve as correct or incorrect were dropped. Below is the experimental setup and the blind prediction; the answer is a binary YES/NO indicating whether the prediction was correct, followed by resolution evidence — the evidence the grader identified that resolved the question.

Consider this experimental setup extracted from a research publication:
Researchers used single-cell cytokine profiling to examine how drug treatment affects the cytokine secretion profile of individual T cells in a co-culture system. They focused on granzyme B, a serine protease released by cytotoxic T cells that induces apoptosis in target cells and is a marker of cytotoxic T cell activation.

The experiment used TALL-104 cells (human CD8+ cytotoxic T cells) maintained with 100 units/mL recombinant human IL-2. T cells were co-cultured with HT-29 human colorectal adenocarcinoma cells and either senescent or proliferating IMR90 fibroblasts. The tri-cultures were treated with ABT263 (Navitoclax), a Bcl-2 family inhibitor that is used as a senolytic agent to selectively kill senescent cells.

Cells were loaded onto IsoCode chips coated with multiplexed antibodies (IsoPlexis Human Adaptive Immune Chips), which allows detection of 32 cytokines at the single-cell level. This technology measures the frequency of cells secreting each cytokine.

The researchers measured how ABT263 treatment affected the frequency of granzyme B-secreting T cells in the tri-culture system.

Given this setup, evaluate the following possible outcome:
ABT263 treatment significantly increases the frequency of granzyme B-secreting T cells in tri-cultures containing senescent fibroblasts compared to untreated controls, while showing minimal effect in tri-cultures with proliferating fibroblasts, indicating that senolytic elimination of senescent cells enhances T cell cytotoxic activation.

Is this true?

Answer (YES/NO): NO